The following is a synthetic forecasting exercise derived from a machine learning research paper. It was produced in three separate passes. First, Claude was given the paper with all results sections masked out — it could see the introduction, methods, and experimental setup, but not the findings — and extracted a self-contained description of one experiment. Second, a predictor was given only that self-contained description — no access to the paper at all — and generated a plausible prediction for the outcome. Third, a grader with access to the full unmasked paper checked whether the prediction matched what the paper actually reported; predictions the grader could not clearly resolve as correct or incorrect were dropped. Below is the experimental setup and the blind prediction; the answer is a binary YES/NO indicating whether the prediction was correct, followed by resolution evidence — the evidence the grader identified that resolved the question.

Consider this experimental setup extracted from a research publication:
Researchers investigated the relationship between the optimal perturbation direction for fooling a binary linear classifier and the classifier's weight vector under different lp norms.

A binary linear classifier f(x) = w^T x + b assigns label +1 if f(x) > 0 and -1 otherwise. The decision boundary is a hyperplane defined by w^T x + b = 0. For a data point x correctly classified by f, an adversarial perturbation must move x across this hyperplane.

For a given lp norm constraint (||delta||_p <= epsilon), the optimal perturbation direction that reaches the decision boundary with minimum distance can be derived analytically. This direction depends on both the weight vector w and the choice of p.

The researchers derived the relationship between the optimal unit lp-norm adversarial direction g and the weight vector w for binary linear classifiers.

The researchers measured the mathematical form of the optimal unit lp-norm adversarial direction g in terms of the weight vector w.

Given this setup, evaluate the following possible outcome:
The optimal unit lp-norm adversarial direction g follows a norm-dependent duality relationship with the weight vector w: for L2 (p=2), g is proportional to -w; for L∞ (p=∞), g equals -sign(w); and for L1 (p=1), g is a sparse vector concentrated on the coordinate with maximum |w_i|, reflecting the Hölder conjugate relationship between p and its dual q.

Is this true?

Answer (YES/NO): YES